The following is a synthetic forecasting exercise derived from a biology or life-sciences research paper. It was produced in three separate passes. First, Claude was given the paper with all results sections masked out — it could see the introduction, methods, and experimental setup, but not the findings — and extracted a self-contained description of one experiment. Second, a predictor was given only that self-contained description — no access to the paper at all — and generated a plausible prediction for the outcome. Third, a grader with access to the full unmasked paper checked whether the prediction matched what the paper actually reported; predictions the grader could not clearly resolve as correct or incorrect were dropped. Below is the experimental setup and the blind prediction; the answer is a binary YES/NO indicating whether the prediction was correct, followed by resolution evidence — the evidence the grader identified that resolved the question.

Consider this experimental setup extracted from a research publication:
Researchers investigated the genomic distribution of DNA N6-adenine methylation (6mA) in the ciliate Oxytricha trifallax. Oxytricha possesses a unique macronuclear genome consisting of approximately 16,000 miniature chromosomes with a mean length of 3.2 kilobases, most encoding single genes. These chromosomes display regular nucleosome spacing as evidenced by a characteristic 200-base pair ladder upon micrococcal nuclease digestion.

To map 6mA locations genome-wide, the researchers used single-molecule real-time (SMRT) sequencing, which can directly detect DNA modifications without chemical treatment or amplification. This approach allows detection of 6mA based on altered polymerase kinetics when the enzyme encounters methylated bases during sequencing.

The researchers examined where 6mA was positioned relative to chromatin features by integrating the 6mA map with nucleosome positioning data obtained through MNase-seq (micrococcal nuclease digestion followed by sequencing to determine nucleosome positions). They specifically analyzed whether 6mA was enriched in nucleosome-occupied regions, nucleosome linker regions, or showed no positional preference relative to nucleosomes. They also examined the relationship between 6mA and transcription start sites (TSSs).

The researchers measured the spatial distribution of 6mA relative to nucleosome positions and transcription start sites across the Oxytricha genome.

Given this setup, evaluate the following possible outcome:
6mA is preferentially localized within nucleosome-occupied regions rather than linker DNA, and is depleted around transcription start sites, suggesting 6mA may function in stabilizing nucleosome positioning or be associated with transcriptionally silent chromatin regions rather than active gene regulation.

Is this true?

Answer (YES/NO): NO